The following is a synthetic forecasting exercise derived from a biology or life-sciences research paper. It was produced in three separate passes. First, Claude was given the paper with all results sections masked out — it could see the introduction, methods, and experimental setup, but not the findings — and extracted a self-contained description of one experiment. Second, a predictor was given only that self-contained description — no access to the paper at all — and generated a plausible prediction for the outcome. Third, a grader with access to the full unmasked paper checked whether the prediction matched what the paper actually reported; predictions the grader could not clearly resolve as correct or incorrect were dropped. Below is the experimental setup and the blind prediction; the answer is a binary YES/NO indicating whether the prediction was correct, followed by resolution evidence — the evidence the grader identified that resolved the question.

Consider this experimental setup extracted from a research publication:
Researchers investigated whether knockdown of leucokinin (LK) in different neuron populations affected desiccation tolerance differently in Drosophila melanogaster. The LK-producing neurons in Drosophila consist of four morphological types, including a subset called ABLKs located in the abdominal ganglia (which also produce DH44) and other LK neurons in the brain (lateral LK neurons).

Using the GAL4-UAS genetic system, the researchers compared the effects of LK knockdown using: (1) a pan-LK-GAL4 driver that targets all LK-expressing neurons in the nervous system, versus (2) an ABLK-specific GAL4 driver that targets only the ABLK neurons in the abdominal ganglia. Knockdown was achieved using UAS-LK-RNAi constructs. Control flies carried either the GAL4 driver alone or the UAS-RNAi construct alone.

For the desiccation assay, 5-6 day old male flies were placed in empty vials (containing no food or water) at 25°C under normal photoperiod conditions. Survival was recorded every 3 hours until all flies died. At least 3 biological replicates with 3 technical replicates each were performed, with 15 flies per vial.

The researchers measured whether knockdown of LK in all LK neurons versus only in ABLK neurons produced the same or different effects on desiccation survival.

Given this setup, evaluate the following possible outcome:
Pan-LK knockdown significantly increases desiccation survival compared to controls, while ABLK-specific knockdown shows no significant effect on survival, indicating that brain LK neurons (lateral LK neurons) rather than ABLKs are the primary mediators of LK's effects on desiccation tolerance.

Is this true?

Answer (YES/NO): NO